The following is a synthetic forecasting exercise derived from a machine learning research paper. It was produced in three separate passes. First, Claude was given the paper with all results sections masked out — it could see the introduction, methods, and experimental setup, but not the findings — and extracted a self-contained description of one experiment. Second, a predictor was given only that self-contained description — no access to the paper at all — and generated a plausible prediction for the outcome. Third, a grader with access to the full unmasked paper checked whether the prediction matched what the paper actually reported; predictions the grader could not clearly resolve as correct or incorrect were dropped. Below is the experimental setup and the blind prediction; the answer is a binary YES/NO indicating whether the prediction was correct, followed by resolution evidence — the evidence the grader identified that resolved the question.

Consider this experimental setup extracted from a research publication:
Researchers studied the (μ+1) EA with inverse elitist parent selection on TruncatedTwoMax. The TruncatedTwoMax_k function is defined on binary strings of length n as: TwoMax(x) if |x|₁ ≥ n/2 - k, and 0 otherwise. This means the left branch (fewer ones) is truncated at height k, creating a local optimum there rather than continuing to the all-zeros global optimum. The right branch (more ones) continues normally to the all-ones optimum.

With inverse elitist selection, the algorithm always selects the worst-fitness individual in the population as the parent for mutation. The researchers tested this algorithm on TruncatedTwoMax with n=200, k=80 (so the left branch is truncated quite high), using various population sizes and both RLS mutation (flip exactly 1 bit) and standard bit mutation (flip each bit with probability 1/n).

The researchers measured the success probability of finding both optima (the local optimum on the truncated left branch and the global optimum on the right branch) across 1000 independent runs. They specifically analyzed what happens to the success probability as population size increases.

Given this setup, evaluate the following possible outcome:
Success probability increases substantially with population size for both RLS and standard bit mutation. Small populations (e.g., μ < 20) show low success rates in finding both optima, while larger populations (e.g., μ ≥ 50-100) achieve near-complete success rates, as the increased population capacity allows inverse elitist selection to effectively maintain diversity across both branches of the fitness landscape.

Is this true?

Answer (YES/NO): NO